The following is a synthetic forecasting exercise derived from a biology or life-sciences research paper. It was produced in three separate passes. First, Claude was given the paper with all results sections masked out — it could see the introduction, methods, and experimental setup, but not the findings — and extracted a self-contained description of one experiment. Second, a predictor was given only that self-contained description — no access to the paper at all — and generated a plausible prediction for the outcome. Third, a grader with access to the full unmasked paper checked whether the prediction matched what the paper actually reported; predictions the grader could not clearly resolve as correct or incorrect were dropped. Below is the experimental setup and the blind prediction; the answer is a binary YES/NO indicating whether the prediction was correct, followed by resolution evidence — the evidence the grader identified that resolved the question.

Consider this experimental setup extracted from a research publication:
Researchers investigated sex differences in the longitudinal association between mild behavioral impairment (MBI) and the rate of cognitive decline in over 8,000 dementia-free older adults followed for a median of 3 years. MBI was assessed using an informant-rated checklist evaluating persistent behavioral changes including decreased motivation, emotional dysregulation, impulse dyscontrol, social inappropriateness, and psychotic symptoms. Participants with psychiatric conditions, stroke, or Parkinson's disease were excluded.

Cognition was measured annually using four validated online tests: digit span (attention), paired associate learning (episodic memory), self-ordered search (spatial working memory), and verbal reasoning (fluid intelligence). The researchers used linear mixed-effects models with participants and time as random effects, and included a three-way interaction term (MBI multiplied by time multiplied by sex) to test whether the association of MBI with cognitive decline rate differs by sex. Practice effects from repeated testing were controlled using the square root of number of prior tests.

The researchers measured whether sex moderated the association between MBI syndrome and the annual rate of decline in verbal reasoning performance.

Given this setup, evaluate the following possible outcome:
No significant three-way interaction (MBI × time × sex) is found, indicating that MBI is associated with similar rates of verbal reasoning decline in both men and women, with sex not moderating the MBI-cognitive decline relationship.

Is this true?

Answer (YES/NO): NO